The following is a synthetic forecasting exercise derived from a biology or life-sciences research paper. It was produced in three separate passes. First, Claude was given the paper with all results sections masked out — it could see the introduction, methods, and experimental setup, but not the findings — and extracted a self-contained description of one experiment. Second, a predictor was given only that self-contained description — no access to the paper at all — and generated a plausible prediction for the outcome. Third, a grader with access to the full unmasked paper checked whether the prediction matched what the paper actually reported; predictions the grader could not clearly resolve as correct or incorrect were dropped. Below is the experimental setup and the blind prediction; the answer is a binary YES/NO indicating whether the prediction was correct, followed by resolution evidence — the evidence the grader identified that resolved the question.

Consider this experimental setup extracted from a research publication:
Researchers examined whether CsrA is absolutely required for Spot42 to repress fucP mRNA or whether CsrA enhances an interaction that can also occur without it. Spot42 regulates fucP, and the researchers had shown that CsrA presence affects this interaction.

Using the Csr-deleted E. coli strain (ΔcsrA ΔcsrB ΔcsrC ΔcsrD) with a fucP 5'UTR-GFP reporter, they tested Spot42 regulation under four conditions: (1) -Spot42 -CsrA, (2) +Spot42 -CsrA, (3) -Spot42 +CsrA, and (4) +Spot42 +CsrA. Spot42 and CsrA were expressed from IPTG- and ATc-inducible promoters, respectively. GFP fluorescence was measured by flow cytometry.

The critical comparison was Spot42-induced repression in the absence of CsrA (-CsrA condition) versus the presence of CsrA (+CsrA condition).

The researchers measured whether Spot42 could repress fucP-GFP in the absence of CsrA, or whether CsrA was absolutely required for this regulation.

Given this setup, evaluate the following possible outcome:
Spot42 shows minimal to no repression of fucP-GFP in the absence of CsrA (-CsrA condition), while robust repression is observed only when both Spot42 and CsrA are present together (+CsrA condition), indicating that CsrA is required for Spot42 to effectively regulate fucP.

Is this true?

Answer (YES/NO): YES